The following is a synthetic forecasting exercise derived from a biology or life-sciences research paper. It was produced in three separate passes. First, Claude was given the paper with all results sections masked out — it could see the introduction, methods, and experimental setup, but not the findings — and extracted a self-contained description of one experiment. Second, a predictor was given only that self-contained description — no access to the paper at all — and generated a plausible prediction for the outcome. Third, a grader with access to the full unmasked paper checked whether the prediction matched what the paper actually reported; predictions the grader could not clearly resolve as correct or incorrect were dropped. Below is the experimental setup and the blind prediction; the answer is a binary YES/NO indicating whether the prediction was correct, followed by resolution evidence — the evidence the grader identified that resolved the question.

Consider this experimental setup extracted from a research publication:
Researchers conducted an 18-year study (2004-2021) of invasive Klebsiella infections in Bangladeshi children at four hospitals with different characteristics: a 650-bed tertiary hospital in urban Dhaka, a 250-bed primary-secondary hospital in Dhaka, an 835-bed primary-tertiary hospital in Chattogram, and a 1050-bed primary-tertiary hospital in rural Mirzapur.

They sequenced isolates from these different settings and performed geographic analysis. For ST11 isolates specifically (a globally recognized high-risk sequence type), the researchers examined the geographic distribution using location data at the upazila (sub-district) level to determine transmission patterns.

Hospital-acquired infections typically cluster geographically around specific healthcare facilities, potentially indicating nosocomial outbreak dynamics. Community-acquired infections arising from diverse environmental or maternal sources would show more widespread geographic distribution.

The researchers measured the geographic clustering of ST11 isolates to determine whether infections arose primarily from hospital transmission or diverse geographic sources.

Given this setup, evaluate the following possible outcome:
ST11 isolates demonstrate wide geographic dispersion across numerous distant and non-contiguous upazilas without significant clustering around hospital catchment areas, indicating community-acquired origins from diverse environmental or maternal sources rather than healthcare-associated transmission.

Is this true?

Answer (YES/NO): NO